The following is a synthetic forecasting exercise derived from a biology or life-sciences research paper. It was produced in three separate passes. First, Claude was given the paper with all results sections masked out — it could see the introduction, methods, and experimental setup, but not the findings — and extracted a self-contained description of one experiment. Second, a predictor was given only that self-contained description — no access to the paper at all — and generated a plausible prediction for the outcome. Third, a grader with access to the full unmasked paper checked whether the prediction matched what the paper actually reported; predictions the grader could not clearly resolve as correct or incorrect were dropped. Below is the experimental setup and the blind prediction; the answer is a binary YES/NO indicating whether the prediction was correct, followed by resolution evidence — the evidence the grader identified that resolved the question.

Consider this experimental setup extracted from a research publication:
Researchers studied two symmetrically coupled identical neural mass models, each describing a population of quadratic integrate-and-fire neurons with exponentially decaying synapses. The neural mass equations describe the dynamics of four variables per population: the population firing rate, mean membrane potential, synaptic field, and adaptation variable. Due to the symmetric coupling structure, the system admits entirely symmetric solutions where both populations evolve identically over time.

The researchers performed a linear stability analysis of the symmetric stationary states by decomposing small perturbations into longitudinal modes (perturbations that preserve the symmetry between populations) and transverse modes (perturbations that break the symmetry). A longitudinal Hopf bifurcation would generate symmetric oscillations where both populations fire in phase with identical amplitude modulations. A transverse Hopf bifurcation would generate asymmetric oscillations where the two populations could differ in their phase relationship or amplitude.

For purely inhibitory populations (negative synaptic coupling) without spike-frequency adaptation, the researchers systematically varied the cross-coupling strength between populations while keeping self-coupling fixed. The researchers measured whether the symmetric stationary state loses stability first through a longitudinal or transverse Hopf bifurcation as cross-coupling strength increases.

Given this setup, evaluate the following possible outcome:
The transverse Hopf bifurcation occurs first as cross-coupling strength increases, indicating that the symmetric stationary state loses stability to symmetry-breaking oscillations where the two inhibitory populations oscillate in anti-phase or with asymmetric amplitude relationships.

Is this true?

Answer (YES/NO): NO